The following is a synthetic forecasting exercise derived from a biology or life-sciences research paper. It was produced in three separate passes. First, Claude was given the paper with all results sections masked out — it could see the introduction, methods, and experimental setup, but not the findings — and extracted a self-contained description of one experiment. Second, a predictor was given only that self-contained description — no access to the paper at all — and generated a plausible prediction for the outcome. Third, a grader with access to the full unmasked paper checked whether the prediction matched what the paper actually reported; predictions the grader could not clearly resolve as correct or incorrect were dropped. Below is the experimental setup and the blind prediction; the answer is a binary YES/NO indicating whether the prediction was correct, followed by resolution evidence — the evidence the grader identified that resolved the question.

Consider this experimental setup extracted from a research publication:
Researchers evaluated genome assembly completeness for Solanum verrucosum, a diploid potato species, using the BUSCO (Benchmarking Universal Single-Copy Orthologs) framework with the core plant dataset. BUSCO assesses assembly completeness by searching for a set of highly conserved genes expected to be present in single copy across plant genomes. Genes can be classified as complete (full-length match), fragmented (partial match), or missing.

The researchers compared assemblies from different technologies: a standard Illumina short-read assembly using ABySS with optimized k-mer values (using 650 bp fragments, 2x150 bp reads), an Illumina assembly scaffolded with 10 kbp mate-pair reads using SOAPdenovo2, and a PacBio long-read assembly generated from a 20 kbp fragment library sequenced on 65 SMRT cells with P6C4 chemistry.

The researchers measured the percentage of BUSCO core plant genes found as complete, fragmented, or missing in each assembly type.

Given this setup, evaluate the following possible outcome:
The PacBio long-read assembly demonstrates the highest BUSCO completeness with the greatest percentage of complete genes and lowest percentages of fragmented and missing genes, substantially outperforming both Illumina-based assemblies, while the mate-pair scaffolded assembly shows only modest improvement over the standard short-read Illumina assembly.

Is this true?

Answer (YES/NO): NO